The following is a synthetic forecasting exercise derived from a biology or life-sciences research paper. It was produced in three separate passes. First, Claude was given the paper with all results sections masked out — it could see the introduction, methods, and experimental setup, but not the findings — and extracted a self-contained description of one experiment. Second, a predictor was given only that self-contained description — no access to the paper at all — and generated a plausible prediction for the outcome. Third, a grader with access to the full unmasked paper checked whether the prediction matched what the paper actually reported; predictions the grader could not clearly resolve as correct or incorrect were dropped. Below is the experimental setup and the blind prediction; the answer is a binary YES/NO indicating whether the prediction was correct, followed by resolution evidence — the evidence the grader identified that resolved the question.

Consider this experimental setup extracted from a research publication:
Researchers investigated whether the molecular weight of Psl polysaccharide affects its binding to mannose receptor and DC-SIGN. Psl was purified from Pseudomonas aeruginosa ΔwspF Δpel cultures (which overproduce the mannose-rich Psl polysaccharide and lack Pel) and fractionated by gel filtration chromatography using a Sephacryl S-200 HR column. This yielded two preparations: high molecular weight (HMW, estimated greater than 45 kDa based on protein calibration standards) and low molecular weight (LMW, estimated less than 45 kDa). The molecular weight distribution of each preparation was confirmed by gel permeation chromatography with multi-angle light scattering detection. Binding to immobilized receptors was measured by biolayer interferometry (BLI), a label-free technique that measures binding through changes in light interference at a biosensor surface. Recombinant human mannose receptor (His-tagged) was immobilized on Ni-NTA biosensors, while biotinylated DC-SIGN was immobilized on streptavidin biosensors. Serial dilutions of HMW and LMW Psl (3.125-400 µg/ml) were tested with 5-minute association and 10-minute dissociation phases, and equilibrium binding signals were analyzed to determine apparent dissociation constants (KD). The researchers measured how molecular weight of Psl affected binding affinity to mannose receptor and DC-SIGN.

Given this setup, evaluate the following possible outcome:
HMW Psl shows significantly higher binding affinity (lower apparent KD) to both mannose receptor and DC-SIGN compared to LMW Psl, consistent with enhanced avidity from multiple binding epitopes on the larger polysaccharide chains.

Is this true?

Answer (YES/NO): YES